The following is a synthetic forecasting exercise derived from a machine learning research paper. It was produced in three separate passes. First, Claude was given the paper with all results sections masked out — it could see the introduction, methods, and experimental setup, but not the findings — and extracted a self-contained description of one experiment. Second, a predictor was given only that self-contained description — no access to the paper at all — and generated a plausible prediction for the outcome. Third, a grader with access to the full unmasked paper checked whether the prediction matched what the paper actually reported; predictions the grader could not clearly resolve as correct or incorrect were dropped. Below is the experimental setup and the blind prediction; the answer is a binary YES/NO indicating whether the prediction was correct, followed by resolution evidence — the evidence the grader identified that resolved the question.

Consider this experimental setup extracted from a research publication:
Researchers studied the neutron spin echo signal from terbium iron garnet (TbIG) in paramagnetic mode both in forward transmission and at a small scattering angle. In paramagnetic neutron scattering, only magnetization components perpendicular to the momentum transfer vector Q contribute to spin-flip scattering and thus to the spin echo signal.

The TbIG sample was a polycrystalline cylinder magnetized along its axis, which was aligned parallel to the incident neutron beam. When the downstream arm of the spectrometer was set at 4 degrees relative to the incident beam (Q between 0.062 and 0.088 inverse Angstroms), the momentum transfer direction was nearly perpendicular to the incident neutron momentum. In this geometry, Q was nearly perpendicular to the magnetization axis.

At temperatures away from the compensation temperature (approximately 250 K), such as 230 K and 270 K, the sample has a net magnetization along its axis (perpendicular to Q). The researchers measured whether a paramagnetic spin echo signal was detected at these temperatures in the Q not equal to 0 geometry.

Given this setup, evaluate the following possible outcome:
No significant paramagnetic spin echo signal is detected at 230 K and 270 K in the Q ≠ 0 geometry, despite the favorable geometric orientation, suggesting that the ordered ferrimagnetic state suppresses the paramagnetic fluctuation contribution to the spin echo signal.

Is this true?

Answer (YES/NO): NO